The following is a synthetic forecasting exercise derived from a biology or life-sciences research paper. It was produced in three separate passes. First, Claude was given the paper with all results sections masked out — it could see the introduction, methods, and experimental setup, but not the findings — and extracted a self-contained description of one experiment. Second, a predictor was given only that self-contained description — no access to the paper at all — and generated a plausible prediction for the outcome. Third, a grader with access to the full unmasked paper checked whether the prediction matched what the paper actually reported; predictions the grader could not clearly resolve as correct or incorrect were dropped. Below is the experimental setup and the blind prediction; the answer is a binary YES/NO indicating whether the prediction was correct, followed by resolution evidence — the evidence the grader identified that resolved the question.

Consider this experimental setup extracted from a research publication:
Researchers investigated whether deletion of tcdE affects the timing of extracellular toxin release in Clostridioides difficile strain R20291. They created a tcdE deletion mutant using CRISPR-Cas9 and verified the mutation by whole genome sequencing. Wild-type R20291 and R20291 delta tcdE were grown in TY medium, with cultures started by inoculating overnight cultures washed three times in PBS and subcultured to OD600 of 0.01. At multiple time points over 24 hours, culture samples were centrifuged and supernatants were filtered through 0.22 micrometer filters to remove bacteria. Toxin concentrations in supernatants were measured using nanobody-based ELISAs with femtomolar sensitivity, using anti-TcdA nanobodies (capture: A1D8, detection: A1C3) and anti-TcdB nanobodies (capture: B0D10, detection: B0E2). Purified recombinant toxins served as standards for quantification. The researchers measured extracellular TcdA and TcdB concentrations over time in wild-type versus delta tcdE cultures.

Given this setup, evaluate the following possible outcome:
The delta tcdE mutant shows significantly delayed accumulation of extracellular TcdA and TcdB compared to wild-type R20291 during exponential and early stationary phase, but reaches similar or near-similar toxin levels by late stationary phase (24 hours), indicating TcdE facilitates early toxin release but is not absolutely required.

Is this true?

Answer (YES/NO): NO